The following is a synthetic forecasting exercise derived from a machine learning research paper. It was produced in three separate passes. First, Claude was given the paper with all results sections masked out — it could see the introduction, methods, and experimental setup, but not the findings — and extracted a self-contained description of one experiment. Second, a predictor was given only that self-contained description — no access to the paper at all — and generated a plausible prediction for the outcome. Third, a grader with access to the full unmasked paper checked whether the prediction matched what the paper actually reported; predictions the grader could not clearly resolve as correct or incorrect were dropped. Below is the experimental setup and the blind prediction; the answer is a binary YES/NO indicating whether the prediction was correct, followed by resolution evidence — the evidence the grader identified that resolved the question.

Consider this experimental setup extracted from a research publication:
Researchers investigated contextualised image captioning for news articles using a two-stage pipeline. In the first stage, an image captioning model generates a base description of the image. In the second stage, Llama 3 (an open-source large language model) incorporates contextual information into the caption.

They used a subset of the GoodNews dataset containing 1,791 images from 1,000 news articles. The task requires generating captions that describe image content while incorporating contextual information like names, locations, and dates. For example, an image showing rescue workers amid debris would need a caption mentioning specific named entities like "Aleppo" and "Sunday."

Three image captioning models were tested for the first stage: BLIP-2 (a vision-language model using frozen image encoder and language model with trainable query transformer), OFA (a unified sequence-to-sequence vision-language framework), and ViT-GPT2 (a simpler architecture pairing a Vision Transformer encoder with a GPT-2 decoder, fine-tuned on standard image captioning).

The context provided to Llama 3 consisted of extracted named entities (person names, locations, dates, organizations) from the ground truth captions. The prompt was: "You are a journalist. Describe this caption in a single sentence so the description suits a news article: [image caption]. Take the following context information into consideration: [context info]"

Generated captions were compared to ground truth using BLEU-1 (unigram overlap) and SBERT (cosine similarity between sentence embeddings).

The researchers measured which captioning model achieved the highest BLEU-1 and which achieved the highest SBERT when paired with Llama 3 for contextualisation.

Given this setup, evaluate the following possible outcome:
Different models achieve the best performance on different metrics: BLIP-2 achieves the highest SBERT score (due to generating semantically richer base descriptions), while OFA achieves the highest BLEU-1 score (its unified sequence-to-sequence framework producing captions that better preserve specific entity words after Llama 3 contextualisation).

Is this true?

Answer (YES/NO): NO